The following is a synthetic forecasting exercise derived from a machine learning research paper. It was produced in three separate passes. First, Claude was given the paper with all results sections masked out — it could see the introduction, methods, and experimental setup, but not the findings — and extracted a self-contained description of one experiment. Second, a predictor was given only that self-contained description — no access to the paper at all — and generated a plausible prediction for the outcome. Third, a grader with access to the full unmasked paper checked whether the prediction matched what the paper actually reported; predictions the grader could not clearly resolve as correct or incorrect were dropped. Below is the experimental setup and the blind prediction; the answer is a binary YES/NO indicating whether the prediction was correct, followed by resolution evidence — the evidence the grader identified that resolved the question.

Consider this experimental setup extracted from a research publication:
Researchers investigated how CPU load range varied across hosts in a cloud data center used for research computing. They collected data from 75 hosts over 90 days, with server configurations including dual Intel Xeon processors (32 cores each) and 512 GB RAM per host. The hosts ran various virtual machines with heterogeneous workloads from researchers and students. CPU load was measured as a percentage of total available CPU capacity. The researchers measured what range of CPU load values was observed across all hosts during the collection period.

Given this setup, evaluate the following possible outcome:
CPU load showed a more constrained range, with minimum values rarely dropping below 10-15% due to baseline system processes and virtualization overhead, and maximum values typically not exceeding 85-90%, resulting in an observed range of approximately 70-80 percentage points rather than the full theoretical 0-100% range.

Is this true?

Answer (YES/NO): NO